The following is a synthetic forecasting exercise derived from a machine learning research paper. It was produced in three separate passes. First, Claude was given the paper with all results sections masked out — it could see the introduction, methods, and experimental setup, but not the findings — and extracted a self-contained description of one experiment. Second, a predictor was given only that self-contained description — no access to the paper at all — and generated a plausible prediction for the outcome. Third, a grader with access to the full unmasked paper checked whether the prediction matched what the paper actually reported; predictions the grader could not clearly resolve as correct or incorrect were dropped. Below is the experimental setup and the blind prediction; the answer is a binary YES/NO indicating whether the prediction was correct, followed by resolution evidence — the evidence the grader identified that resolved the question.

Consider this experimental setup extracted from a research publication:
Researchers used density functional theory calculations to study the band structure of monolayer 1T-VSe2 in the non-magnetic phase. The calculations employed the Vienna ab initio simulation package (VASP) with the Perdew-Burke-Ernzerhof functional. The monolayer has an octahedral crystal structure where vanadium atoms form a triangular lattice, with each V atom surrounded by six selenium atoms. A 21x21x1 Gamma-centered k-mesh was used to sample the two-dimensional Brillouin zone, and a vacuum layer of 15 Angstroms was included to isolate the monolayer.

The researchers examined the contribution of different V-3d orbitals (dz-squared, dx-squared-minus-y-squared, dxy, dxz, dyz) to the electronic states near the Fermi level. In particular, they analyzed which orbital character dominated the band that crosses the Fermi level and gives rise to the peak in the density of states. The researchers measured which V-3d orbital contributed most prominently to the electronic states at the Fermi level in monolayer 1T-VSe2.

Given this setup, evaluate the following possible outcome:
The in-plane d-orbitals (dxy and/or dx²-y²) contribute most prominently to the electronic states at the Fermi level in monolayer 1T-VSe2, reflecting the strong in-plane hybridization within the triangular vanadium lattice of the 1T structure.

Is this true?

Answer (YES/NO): NO